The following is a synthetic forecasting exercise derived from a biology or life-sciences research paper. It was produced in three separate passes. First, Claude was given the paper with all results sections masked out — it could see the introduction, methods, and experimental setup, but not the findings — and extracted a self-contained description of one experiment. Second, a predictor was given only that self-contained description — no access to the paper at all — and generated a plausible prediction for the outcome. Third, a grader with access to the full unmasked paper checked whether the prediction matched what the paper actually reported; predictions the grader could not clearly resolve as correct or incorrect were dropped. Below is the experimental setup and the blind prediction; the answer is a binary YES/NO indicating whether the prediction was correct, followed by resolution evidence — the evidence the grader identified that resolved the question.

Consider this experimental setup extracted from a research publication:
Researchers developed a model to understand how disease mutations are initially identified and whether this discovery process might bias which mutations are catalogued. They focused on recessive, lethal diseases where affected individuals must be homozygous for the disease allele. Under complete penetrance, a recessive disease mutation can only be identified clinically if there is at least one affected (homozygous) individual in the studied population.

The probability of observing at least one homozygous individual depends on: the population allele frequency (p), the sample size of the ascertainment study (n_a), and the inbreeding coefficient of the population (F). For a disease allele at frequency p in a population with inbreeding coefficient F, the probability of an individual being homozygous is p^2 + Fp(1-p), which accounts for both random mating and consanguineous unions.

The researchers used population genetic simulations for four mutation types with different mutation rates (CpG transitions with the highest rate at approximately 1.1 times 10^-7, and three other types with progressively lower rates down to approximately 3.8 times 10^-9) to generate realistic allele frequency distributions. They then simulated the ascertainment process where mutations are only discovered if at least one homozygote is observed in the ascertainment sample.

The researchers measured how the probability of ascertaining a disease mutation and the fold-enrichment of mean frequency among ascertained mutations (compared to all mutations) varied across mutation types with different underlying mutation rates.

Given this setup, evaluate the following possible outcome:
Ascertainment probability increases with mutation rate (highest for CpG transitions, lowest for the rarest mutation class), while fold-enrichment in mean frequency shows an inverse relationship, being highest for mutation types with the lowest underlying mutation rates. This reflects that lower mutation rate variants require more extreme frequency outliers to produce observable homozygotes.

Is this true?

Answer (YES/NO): YES